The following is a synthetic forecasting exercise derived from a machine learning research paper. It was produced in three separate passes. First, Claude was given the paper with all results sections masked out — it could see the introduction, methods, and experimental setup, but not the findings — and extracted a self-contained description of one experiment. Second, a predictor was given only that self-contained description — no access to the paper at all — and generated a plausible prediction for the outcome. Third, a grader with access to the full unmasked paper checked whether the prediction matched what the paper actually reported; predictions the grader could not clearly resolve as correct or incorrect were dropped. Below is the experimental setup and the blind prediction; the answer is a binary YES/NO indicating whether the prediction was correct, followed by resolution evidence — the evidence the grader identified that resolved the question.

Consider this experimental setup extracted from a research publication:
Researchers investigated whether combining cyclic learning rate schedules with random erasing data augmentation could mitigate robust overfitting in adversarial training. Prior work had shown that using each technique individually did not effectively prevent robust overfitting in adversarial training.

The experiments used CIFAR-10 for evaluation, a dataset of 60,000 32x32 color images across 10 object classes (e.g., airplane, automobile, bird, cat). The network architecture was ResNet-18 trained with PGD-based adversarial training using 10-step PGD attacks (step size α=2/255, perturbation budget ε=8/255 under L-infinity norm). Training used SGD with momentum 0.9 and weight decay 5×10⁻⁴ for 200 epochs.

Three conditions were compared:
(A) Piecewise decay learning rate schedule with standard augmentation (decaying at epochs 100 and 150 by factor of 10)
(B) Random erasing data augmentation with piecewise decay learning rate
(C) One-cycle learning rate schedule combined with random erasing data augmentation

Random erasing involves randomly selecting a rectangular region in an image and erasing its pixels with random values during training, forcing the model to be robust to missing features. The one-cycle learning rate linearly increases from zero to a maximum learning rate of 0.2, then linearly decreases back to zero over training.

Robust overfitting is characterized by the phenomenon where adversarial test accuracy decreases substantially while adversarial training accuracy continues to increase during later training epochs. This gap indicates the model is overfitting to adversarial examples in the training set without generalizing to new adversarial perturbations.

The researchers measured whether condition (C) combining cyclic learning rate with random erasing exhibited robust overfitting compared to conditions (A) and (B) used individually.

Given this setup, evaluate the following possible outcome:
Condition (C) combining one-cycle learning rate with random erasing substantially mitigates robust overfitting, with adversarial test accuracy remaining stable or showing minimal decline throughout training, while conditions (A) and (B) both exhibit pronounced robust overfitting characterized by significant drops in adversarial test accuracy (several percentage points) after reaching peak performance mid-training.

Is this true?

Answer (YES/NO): YES